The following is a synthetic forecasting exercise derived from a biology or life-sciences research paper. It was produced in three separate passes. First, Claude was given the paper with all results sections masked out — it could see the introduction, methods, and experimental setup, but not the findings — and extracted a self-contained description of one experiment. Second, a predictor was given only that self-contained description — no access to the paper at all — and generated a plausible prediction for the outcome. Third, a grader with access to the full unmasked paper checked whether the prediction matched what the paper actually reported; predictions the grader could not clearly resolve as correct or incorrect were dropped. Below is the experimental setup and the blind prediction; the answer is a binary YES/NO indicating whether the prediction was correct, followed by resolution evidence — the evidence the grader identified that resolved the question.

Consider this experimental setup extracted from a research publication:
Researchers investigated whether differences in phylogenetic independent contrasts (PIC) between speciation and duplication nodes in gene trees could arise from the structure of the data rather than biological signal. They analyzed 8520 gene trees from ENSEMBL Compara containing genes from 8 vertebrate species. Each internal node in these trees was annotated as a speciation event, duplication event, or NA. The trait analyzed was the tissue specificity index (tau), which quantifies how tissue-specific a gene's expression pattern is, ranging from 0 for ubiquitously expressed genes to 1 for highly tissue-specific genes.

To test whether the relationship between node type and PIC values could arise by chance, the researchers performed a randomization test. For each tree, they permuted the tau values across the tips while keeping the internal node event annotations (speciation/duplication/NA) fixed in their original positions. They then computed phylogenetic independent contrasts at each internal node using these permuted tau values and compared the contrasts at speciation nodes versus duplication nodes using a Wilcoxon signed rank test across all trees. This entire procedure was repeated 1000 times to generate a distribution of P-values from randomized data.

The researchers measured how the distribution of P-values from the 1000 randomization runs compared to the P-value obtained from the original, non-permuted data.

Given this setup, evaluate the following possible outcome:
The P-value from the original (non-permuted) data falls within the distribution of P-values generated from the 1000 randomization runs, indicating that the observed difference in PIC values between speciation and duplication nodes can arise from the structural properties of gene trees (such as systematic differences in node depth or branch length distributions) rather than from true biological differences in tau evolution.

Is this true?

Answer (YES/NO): YES